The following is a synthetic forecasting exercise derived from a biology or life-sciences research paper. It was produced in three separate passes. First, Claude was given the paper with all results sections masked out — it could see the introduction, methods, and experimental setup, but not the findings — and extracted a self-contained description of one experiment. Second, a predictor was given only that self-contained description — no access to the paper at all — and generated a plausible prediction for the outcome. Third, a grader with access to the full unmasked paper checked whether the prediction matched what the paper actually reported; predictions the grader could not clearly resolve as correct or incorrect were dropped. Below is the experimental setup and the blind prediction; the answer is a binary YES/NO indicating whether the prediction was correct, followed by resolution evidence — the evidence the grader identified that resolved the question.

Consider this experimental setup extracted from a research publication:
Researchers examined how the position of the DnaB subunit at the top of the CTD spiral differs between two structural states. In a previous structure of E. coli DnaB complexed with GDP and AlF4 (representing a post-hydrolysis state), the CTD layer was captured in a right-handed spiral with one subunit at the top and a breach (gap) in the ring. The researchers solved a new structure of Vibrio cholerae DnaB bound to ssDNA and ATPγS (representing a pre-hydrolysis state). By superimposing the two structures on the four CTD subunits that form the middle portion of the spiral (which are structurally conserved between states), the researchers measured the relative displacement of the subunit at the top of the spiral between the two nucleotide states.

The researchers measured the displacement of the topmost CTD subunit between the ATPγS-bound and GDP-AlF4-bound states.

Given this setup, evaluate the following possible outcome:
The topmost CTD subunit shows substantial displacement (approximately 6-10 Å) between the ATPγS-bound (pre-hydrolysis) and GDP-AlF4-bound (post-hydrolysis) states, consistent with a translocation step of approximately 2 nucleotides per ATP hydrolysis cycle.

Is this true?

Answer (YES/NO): NO